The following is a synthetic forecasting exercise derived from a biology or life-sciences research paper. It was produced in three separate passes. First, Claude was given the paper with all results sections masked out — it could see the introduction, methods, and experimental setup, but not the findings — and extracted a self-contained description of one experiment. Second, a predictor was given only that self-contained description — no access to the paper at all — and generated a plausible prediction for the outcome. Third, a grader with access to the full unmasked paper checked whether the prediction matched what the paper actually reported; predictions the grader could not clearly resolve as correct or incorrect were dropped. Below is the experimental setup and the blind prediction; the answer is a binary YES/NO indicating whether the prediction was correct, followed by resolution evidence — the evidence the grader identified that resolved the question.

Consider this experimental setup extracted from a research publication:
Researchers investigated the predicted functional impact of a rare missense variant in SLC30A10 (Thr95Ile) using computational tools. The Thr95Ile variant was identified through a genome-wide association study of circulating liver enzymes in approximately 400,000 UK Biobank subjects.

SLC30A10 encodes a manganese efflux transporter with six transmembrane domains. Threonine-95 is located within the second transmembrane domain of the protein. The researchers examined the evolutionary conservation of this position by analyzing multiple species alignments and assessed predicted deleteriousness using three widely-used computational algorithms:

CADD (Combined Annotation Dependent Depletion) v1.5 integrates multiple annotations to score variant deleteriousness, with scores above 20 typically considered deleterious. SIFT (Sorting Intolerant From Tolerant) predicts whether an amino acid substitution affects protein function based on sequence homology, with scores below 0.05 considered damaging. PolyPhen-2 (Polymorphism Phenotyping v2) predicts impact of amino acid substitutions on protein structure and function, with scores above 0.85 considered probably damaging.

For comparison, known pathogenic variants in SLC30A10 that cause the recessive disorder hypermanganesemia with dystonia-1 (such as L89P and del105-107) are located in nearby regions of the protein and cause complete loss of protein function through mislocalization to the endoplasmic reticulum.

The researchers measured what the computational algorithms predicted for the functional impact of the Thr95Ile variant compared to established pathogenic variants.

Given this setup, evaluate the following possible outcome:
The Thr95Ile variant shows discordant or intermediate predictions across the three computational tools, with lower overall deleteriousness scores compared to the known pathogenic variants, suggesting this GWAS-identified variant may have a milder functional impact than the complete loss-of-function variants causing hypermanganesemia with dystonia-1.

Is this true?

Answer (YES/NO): NO